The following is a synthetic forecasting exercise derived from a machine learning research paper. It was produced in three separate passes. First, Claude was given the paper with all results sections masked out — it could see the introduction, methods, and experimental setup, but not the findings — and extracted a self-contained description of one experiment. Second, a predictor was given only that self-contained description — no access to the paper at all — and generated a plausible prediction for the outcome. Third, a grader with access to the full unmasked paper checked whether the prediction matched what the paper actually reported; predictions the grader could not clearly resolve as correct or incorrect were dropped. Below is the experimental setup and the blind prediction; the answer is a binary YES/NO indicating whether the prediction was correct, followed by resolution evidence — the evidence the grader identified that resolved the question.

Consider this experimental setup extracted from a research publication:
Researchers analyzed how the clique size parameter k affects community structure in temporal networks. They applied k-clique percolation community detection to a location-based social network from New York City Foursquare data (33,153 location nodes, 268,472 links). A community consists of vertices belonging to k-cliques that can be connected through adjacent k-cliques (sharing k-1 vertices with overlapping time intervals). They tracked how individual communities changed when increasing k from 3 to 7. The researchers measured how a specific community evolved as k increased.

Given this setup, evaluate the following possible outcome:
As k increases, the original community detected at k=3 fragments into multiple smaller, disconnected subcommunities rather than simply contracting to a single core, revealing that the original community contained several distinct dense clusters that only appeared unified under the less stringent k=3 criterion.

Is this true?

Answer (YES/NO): YES